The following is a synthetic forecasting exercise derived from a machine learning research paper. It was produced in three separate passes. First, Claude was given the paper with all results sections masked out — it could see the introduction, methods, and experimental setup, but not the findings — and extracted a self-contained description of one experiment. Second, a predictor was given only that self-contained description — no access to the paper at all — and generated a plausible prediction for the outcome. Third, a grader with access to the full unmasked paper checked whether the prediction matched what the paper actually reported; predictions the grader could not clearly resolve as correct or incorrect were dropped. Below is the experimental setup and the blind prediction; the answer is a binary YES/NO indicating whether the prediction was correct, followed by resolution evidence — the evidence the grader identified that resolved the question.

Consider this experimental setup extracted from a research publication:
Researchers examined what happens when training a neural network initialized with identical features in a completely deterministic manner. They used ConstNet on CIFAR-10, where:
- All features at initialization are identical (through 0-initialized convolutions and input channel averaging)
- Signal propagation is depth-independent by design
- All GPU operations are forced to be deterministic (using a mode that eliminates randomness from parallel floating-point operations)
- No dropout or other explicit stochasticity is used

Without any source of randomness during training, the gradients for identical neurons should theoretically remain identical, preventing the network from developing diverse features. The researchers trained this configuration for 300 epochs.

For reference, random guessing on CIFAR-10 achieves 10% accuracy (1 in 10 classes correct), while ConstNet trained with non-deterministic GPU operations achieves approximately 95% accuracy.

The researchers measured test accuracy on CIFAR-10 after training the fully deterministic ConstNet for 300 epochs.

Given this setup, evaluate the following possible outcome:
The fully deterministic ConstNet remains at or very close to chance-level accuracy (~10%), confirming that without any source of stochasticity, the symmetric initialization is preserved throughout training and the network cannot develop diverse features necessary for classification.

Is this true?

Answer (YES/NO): NO